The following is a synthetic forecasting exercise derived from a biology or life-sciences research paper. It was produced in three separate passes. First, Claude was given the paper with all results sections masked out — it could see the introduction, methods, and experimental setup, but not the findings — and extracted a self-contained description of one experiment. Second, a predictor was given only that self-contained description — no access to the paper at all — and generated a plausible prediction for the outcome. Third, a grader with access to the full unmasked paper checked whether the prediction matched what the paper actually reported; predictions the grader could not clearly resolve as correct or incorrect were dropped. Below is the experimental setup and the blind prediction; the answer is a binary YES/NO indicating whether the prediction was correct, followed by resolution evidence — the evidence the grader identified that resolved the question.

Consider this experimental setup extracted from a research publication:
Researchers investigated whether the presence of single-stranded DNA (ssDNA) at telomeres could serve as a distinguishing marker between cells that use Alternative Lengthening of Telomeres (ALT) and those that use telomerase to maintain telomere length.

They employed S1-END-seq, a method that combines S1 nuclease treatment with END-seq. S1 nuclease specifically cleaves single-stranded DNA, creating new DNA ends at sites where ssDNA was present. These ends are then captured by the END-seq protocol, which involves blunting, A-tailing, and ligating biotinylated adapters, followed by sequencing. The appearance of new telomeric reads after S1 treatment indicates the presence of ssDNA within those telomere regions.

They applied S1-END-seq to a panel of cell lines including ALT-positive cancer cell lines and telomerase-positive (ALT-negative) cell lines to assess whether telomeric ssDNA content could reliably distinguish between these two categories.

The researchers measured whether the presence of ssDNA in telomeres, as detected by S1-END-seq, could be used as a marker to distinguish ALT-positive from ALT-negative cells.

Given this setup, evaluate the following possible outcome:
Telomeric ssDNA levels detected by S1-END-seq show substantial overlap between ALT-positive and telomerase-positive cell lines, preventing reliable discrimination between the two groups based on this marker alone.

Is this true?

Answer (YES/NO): NO